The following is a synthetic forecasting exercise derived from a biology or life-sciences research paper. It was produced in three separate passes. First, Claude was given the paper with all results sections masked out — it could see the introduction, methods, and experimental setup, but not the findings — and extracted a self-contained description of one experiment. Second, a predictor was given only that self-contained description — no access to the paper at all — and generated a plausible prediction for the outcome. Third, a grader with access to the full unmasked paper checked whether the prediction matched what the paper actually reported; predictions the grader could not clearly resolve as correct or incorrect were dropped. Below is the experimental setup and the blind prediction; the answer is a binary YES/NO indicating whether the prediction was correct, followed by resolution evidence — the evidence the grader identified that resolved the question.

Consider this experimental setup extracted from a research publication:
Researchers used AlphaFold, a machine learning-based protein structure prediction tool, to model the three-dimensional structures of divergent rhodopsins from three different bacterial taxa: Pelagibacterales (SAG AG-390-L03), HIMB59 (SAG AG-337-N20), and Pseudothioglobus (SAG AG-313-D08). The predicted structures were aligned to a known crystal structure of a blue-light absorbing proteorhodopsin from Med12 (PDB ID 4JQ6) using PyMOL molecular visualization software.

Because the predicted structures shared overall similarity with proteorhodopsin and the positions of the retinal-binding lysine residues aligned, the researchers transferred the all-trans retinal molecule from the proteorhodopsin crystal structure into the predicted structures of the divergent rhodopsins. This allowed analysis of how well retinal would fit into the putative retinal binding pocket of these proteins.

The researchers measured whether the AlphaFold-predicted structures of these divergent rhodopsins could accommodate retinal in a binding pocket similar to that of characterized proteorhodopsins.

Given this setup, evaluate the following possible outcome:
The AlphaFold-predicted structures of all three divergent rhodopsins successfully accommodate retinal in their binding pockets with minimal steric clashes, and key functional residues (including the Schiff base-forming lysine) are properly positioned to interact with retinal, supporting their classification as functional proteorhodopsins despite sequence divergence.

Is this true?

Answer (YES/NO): NO